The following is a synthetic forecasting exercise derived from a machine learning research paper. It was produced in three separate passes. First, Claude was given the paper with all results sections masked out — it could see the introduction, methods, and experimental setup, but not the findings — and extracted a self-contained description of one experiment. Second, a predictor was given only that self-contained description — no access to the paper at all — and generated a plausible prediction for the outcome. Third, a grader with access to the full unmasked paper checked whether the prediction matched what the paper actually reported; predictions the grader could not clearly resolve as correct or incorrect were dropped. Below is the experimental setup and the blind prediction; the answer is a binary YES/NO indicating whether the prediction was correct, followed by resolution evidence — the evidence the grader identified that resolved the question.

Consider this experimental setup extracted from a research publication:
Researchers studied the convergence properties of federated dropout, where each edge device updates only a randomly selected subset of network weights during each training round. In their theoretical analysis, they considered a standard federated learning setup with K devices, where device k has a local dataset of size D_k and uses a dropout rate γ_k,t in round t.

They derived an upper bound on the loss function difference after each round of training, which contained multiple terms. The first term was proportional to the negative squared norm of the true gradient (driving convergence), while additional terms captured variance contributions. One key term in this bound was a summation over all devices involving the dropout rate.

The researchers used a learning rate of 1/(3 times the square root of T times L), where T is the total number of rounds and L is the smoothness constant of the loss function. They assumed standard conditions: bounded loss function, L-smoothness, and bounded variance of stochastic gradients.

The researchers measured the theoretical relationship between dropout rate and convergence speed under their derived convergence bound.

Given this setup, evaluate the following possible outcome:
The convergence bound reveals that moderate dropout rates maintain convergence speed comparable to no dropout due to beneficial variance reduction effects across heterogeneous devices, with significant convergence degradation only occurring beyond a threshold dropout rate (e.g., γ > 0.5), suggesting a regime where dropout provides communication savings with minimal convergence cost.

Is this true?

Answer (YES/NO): NO